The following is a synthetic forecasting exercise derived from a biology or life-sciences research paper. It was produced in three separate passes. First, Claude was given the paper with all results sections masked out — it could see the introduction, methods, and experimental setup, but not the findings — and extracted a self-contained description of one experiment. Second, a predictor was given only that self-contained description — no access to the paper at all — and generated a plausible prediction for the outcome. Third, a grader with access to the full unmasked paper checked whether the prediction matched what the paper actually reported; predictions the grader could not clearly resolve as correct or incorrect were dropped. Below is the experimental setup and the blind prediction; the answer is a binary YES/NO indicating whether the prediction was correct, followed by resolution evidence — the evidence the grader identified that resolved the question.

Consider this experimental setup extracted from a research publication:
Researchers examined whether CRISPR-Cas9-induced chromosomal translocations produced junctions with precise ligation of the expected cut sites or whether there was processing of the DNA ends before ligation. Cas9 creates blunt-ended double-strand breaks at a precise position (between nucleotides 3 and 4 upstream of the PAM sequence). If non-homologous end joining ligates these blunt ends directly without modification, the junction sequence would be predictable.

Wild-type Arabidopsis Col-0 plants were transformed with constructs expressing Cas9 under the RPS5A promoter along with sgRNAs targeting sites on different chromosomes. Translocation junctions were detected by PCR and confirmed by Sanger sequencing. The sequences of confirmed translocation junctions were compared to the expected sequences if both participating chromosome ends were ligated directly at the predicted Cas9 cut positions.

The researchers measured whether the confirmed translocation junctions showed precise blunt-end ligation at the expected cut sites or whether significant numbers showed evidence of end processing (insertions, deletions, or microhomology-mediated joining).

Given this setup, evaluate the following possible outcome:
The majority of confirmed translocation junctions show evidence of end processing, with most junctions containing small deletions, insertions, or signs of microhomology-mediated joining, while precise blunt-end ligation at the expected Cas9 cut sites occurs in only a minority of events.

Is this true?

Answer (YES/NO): YES